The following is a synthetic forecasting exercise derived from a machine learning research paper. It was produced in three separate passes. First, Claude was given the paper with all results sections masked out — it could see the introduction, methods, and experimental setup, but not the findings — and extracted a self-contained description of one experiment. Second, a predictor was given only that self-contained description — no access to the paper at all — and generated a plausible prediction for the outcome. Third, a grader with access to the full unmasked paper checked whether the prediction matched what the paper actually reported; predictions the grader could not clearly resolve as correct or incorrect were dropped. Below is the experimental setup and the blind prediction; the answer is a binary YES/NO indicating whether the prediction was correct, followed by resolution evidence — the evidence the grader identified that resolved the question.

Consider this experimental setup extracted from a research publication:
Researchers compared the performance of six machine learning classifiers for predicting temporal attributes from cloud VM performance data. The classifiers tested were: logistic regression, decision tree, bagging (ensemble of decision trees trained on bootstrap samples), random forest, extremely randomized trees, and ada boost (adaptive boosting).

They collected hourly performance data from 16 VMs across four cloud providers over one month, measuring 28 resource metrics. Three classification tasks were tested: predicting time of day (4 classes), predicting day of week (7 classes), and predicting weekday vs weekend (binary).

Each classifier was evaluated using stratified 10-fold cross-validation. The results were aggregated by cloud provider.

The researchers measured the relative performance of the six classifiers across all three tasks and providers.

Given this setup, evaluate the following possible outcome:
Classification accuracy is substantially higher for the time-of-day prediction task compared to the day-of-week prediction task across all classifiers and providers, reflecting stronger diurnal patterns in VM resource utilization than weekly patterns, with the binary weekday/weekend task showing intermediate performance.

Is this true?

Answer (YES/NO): NO